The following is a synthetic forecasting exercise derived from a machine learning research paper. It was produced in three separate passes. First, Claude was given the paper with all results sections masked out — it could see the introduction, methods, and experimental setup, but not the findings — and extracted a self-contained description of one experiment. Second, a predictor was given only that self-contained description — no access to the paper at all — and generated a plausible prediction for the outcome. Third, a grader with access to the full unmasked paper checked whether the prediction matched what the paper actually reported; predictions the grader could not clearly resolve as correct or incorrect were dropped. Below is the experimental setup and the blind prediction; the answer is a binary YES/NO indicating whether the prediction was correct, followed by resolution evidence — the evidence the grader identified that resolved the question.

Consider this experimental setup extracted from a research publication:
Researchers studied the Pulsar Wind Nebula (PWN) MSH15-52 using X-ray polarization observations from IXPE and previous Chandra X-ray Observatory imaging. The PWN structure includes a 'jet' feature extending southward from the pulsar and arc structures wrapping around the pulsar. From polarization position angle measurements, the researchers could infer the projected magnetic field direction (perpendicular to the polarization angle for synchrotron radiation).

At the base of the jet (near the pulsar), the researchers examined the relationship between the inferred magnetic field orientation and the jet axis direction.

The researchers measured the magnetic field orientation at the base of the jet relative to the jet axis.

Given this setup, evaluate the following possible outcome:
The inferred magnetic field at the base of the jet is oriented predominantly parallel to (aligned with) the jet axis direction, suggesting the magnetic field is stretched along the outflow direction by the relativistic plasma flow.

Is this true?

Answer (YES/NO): NO